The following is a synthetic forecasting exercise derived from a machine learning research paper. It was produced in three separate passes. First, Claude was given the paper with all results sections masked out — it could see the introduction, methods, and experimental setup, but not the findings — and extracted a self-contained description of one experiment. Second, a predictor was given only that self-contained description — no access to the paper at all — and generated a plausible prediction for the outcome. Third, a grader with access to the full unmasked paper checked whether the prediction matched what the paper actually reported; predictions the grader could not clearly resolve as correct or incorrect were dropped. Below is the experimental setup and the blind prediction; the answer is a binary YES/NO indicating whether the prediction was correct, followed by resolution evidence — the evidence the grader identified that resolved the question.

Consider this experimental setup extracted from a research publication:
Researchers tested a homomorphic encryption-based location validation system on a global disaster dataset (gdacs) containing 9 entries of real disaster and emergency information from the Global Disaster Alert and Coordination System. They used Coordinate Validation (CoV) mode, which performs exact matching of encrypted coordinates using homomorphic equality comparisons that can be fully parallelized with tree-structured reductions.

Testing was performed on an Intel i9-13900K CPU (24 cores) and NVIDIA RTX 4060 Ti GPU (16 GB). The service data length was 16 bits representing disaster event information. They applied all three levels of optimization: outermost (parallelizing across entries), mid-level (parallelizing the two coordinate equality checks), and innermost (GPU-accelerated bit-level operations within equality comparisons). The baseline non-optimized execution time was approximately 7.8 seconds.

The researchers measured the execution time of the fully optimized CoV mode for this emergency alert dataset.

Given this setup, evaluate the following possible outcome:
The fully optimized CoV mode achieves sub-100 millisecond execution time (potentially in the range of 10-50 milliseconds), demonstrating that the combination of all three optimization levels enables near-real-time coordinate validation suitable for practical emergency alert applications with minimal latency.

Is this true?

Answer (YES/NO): NO